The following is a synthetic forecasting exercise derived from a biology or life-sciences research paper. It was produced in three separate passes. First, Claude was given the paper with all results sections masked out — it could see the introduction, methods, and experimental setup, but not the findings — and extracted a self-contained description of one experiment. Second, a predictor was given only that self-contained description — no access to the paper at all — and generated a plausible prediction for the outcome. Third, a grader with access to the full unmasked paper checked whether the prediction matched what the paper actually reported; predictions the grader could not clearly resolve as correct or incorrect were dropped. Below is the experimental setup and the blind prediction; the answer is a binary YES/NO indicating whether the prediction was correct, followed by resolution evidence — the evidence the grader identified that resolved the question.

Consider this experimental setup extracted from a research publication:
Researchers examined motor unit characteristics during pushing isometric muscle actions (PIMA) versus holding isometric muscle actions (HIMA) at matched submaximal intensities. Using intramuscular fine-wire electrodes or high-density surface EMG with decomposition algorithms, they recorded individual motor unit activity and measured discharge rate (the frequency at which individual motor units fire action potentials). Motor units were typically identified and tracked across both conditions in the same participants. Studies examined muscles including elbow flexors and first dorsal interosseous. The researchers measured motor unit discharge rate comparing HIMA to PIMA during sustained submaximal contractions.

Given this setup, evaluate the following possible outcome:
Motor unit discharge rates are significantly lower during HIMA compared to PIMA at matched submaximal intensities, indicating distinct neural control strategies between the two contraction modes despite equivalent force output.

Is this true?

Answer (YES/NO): YES